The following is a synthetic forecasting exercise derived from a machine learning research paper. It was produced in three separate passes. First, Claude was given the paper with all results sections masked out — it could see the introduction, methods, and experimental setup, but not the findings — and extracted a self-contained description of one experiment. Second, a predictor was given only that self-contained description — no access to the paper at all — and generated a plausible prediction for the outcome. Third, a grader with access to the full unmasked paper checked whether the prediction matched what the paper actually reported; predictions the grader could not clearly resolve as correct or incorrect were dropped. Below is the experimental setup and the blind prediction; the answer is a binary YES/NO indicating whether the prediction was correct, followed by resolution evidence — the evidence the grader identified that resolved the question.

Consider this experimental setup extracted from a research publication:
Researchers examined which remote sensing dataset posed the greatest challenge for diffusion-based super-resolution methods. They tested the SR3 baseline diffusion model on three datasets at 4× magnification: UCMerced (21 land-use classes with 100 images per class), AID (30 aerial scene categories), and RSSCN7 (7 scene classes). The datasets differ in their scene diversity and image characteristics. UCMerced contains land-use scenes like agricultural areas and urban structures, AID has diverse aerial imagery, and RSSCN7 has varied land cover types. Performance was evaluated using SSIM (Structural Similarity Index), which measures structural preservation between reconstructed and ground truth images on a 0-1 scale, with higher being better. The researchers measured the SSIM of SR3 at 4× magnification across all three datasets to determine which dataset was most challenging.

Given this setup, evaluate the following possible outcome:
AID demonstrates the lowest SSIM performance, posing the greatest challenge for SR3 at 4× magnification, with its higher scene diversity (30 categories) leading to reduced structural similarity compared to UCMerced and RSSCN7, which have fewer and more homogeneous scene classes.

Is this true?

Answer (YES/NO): NO